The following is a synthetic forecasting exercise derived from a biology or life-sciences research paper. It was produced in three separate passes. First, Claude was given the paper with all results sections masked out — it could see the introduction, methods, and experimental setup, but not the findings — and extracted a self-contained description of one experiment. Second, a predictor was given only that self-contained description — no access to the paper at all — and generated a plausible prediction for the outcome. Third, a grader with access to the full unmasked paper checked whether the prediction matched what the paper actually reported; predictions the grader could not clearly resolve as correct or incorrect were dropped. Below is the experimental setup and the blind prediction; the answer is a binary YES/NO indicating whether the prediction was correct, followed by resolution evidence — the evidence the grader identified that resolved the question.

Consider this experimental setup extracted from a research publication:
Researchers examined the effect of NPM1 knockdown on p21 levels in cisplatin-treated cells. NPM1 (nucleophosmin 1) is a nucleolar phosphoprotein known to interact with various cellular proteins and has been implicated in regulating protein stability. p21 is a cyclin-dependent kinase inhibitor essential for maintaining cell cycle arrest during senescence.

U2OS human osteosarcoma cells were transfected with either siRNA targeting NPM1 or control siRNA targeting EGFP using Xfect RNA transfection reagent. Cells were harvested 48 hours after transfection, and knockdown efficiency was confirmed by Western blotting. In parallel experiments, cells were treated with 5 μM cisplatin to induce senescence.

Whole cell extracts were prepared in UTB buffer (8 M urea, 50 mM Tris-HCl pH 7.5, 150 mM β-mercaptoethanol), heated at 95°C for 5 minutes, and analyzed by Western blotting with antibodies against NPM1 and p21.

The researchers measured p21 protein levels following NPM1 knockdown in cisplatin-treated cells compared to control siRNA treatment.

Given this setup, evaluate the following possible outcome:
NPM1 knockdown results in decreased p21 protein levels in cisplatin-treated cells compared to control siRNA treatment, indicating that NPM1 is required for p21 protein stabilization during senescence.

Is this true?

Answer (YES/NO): YES